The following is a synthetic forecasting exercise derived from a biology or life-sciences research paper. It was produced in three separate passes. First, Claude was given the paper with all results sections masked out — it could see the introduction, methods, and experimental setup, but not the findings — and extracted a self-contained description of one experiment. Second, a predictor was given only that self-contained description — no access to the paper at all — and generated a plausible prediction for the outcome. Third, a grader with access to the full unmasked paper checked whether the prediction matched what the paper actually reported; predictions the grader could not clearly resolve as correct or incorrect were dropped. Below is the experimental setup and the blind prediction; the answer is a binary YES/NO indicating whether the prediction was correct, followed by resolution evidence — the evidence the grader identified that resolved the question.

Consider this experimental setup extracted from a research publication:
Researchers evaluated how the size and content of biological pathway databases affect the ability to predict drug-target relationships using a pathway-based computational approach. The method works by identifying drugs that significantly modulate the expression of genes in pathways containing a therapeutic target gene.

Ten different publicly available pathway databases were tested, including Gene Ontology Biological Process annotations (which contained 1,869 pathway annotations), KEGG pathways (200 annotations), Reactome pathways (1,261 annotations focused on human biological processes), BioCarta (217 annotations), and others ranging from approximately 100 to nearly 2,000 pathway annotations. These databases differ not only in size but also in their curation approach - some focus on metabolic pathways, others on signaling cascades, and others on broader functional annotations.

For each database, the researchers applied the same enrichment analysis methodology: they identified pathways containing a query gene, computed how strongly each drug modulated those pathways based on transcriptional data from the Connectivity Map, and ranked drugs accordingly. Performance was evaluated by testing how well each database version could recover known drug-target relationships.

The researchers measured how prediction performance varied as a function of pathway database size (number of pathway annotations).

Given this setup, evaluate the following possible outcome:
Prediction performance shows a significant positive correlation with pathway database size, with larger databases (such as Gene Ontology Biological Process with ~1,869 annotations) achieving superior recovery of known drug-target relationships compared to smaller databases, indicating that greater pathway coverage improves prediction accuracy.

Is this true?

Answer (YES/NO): NO